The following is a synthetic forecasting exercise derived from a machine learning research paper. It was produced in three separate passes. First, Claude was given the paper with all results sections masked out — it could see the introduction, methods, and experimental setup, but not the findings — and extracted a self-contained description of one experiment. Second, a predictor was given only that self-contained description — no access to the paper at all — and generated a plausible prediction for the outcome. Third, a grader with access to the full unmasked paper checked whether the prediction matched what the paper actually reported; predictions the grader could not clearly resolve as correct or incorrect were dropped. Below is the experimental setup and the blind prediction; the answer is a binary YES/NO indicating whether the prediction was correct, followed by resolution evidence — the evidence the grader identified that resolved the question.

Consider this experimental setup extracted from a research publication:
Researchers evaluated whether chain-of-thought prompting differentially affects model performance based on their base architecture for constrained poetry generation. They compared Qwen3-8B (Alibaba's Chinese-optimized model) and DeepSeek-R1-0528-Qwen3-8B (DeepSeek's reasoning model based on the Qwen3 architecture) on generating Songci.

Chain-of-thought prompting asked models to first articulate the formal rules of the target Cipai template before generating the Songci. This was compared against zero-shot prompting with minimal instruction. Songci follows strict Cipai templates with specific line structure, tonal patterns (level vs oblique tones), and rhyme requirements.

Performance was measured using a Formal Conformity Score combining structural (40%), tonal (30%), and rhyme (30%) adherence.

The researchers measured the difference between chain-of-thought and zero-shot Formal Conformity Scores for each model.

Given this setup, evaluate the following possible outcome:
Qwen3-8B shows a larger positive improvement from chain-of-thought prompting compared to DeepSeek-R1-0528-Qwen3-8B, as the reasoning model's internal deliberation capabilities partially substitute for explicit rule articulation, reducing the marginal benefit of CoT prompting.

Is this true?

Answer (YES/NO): YES